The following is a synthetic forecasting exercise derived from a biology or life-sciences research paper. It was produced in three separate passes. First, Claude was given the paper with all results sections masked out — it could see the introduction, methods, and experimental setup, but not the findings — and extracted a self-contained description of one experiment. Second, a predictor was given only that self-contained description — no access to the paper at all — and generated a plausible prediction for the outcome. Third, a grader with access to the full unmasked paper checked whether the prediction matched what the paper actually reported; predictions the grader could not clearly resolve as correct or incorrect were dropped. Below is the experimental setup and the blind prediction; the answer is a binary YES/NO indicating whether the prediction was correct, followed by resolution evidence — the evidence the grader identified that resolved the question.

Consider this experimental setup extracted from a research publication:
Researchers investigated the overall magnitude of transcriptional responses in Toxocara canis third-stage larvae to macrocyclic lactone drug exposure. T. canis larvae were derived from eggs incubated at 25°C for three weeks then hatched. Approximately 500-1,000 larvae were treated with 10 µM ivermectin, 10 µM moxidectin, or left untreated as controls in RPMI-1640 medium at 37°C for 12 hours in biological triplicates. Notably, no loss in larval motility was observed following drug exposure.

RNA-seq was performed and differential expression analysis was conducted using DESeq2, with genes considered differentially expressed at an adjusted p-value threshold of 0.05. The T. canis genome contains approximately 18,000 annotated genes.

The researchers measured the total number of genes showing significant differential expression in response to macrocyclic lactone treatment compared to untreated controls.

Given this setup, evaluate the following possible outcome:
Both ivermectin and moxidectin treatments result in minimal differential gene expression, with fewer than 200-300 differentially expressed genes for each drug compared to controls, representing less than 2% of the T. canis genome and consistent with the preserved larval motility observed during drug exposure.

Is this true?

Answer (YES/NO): NO